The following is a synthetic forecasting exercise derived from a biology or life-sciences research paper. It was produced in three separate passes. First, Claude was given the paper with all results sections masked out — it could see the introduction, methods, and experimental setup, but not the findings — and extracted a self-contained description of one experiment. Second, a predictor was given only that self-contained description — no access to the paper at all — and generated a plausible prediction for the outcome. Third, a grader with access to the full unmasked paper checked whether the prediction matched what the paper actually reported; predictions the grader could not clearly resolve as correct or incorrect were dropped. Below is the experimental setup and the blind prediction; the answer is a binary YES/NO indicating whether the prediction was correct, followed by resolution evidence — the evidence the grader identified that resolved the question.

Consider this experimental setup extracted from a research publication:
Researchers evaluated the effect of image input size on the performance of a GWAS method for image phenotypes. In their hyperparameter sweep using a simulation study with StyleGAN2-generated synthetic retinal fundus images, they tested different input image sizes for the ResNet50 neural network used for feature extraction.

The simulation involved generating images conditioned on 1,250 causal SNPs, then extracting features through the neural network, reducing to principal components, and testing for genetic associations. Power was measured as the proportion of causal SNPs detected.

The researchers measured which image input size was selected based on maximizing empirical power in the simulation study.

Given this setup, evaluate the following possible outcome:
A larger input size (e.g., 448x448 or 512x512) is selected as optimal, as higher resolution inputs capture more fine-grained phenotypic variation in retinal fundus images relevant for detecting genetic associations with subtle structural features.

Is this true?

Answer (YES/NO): YES